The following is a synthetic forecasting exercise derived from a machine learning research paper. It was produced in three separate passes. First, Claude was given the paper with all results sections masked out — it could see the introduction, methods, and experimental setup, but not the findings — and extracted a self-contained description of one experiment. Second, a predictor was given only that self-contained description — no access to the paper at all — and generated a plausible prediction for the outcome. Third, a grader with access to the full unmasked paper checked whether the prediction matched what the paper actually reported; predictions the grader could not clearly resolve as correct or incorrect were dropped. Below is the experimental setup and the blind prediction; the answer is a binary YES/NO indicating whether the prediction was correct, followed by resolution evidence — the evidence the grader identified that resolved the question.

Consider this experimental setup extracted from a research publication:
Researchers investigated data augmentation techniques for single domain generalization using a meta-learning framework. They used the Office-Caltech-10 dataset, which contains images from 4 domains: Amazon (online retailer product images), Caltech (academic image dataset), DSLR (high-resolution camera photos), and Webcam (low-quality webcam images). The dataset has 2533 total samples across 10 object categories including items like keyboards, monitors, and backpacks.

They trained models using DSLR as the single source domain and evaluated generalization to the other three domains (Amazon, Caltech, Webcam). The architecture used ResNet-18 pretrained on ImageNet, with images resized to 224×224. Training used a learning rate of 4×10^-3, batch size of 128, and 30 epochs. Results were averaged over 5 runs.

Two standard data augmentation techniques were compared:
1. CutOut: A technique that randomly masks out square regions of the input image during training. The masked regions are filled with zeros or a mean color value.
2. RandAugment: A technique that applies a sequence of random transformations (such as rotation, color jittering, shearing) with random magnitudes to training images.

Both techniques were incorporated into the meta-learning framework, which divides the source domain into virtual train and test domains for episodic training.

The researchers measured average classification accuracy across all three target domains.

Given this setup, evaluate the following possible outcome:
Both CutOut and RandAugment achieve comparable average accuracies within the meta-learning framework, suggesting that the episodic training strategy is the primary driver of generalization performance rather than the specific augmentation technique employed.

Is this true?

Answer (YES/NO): YES